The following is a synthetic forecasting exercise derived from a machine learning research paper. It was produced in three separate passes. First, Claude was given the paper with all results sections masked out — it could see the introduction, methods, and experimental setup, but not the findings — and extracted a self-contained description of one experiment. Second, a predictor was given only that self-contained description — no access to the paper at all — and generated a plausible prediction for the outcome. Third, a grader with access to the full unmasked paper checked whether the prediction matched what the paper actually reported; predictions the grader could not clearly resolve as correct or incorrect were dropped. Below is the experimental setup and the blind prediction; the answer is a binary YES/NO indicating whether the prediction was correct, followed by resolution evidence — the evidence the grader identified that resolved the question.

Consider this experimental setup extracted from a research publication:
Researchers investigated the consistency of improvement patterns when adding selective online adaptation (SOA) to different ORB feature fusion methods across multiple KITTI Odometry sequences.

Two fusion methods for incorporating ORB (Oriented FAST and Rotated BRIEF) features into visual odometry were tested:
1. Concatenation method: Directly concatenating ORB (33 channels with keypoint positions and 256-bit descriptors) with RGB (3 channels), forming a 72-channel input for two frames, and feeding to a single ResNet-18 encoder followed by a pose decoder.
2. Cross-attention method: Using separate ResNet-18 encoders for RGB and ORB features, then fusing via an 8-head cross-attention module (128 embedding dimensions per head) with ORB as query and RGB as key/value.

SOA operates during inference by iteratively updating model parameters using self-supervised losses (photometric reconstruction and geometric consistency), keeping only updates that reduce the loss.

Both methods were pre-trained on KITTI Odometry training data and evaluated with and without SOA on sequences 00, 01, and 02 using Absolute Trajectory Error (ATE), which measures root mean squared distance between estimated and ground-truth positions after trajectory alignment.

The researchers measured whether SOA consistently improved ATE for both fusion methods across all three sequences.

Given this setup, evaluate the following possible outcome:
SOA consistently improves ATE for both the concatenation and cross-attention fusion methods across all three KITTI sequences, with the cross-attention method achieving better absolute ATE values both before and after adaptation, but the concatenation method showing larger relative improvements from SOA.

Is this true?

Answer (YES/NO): NO